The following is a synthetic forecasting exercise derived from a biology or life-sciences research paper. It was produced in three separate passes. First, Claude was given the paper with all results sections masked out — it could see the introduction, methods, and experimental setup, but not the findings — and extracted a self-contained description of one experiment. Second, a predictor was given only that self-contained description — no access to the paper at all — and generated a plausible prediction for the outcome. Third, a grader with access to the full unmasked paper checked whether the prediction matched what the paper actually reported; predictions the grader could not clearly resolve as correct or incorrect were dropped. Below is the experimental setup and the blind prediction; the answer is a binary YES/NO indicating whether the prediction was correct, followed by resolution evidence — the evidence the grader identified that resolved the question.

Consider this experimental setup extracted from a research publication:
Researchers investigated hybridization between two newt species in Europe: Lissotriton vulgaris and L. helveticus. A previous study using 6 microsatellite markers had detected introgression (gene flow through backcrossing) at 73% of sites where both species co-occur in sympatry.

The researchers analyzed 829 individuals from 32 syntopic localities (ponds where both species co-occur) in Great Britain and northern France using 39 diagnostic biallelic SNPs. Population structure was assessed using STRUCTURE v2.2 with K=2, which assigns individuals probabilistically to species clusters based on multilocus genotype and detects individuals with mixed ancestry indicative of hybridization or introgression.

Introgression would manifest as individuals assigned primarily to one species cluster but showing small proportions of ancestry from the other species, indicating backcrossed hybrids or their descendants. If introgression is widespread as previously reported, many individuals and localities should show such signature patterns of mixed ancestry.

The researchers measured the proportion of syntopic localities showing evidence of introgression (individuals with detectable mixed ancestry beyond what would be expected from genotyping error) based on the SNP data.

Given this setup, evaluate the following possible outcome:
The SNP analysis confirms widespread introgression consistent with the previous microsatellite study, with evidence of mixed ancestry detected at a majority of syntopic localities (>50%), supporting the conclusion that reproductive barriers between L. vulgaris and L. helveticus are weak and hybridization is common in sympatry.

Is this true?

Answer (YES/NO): NO